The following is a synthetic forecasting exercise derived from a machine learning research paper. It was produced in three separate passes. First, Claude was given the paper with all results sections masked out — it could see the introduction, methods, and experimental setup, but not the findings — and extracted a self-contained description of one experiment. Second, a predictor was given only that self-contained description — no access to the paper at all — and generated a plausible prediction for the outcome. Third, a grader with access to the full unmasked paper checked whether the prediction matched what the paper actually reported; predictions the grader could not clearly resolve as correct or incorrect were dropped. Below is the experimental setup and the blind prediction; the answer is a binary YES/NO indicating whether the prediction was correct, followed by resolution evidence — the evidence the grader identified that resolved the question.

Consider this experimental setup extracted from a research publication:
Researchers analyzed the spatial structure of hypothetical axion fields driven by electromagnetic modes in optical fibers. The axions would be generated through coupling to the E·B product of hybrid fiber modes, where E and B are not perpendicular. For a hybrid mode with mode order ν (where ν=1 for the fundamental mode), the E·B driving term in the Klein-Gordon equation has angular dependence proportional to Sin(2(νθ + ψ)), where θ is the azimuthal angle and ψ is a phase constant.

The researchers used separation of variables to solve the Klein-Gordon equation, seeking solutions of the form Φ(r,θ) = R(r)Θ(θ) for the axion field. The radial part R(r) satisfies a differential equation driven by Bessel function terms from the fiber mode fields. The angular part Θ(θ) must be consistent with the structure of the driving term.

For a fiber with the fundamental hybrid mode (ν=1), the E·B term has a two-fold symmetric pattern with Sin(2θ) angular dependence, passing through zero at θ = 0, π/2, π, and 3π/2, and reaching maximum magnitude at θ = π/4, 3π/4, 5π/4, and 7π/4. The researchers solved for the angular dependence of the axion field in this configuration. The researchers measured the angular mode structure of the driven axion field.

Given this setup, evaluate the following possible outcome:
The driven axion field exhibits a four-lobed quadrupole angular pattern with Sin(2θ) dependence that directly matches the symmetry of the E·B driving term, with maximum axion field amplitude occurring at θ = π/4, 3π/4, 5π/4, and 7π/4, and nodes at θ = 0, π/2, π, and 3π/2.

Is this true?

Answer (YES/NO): YES